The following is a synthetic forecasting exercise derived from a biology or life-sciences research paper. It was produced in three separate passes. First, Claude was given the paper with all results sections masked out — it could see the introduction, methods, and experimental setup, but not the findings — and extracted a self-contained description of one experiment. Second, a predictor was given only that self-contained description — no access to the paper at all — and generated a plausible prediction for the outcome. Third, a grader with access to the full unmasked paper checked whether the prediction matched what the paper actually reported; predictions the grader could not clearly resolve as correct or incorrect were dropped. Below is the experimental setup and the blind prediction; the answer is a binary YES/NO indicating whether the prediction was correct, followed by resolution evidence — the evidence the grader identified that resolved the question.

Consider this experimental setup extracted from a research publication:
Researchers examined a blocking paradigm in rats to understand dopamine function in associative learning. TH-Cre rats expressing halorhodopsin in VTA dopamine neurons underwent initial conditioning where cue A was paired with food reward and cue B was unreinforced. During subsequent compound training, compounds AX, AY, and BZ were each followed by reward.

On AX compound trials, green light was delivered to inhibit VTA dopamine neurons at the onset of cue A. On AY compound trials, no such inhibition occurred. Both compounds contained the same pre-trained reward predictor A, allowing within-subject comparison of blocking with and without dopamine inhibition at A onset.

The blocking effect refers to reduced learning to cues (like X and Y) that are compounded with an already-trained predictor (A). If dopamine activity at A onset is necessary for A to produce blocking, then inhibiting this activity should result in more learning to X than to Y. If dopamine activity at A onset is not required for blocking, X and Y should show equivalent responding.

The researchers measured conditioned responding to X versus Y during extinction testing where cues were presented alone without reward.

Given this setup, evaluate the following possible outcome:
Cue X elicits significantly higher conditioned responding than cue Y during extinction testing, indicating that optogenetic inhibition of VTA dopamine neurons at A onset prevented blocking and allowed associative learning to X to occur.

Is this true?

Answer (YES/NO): NO